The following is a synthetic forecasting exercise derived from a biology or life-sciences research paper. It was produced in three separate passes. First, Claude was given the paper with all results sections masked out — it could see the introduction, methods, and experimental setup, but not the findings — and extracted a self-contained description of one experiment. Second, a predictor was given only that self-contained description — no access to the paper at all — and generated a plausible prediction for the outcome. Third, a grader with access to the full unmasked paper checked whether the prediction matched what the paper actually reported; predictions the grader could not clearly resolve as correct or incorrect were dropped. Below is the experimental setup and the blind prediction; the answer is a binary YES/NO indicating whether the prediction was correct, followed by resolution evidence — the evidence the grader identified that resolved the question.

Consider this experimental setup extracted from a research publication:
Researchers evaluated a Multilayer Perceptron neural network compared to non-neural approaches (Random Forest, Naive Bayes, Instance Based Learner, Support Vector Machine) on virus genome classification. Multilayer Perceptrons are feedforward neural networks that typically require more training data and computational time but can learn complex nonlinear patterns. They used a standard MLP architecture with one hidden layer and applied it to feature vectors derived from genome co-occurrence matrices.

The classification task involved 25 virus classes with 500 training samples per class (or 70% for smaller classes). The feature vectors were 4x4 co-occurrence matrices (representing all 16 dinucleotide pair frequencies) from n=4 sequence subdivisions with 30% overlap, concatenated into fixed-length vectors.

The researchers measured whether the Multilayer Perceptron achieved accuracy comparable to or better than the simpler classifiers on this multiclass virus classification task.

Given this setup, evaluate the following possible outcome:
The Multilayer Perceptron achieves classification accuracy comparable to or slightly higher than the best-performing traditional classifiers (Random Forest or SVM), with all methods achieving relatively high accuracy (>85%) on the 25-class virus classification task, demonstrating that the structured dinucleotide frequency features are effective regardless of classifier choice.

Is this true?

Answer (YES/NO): NO